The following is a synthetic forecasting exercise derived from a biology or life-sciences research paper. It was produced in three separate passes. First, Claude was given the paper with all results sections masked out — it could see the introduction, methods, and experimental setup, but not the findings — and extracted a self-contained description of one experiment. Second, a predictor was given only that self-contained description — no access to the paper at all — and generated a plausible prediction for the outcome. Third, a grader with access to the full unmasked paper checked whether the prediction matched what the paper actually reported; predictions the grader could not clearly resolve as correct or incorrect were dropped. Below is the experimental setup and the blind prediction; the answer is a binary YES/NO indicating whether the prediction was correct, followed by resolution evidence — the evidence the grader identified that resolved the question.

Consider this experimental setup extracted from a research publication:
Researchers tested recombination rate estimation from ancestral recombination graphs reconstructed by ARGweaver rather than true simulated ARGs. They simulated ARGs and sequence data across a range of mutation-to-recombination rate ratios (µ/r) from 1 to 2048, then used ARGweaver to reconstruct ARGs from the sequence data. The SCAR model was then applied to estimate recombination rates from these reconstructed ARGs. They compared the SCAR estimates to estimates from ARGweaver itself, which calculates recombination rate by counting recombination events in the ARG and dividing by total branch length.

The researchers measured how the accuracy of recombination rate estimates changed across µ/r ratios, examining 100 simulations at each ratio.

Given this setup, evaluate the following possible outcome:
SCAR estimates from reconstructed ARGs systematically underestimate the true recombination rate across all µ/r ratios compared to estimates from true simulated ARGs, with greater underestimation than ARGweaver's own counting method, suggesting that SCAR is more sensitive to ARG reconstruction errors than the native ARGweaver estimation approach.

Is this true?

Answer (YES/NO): NO